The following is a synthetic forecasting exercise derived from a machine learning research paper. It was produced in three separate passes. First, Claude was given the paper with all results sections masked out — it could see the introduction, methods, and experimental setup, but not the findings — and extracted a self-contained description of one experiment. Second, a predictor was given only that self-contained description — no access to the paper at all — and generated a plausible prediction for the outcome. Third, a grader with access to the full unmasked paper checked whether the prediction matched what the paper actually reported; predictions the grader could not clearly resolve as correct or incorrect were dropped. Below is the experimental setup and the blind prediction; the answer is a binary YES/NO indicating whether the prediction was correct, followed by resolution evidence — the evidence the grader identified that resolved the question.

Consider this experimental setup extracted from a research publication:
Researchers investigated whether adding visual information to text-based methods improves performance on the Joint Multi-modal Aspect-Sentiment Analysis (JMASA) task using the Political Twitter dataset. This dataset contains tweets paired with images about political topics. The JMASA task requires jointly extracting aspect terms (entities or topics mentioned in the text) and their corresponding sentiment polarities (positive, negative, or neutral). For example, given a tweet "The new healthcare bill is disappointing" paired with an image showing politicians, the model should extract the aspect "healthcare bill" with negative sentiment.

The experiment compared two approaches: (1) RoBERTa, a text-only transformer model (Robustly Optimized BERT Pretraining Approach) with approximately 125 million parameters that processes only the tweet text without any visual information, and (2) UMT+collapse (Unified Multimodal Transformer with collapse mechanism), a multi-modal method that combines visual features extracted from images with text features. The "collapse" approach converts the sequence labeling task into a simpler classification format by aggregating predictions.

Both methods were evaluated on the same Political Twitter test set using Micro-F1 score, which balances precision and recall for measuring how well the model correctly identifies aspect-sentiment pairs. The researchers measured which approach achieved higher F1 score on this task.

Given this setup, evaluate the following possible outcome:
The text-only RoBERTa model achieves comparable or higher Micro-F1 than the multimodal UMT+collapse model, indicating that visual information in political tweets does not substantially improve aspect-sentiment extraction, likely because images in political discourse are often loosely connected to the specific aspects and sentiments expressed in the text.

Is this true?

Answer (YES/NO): YES